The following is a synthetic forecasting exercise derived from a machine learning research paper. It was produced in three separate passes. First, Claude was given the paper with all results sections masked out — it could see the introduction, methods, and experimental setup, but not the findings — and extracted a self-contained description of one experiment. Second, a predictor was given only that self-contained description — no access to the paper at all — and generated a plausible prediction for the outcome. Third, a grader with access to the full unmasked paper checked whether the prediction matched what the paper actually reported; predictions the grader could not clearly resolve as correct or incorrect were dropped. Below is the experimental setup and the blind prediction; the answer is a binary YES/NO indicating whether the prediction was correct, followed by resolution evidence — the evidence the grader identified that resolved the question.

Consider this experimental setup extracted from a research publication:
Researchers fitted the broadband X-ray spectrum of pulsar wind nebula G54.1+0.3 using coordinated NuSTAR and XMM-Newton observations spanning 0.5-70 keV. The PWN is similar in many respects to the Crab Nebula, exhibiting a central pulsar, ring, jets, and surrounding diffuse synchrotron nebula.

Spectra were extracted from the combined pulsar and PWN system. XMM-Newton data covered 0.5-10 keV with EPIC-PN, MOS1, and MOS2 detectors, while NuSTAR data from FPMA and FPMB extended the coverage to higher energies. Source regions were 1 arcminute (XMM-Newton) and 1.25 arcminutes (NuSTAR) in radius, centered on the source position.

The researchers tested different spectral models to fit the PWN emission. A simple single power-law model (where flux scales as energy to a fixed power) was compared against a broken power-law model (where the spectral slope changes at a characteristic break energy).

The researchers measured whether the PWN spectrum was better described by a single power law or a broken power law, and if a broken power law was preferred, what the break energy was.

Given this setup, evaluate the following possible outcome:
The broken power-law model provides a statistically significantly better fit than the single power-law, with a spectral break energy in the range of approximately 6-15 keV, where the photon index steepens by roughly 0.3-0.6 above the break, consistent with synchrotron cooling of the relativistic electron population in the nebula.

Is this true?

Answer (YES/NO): NO